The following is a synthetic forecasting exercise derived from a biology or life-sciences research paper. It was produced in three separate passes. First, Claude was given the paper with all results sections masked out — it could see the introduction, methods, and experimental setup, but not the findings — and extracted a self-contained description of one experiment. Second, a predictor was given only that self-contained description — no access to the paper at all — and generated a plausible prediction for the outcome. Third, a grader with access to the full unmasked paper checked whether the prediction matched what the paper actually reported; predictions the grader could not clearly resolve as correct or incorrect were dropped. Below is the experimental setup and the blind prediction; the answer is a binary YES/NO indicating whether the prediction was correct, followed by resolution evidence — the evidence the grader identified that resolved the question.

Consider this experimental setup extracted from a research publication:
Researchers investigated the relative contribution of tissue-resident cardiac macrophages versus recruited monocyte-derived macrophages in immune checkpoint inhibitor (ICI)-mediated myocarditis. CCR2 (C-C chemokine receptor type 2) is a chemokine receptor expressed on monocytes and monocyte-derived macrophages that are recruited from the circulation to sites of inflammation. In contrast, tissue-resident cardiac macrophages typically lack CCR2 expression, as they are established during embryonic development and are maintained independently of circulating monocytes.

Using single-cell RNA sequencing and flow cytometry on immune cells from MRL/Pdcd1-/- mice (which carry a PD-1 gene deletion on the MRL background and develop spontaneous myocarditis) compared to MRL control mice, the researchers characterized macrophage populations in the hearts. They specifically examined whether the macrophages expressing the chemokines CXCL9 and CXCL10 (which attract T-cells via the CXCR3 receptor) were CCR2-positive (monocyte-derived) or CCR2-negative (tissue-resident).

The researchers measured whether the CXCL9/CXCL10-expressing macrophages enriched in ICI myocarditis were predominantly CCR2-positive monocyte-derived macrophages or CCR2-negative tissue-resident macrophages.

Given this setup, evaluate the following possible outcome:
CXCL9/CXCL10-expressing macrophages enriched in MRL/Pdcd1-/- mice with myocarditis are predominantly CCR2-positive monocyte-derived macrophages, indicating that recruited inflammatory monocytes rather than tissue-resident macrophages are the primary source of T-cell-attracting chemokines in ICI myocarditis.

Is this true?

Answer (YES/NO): YES